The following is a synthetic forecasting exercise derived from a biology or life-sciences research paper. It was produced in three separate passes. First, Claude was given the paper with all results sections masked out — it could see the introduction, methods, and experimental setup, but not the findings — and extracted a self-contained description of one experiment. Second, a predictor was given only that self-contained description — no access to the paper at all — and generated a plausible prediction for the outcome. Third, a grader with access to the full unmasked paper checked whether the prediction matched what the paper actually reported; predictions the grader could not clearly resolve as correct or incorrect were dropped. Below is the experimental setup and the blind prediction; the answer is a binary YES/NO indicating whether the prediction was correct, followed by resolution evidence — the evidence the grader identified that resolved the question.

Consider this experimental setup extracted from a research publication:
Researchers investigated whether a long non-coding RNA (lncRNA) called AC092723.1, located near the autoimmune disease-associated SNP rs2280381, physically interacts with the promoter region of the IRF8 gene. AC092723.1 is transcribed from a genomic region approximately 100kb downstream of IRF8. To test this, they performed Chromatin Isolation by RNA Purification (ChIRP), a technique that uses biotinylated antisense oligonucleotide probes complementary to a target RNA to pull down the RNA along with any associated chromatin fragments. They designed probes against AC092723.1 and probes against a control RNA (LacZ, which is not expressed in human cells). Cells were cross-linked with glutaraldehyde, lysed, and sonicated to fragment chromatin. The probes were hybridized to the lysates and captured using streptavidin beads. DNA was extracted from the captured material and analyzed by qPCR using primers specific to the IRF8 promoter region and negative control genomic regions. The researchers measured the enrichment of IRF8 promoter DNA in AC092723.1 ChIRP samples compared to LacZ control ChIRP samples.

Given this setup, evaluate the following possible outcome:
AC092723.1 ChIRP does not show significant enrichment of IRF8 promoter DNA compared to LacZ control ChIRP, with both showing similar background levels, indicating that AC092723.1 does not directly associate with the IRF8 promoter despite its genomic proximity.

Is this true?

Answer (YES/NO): NO